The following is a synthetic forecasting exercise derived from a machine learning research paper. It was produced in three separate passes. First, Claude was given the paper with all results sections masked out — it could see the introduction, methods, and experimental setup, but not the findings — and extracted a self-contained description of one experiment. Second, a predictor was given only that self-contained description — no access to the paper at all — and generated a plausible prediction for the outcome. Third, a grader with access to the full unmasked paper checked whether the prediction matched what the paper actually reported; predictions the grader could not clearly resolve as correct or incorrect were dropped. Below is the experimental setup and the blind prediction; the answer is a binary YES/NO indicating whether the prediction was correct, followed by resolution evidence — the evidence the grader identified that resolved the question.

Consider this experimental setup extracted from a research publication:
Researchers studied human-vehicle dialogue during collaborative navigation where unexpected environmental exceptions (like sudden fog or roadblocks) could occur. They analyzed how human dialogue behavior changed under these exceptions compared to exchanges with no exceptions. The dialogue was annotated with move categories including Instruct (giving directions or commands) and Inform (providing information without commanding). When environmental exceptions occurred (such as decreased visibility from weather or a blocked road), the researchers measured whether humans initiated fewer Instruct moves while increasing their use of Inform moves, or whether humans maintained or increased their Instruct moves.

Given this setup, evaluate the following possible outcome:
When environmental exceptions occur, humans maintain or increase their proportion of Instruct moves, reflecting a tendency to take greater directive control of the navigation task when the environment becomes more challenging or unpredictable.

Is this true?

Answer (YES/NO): NO